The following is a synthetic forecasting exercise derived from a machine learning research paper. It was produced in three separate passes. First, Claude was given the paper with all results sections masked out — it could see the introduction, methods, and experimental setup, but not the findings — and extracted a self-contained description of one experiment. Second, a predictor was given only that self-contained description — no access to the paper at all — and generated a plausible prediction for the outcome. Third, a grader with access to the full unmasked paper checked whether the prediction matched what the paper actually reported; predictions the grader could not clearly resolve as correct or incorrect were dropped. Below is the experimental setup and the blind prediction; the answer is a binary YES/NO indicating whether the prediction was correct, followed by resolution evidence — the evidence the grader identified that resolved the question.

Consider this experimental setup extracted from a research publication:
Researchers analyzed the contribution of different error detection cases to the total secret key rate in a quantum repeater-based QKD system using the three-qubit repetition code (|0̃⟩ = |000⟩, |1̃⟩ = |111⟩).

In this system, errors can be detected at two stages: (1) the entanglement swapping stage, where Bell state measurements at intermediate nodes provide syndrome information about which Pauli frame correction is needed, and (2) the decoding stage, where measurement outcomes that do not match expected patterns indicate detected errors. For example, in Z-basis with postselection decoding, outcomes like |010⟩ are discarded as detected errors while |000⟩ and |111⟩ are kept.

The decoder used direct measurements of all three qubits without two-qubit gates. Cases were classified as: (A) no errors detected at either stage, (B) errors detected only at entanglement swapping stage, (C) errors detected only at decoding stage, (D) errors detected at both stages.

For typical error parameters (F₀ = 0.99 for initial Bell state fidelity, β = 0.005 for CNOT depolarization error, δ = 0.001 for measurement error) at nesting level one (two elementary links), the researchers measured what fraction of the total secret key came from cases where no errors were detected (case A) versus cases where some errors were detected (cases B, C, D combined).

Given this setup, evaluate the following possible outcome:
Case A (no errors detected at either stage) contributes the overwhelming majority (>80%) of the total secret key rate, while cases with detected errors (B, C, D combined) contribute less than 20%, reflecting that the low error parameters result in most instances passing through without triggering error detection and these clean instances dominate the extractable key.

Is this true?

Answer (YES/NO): YES